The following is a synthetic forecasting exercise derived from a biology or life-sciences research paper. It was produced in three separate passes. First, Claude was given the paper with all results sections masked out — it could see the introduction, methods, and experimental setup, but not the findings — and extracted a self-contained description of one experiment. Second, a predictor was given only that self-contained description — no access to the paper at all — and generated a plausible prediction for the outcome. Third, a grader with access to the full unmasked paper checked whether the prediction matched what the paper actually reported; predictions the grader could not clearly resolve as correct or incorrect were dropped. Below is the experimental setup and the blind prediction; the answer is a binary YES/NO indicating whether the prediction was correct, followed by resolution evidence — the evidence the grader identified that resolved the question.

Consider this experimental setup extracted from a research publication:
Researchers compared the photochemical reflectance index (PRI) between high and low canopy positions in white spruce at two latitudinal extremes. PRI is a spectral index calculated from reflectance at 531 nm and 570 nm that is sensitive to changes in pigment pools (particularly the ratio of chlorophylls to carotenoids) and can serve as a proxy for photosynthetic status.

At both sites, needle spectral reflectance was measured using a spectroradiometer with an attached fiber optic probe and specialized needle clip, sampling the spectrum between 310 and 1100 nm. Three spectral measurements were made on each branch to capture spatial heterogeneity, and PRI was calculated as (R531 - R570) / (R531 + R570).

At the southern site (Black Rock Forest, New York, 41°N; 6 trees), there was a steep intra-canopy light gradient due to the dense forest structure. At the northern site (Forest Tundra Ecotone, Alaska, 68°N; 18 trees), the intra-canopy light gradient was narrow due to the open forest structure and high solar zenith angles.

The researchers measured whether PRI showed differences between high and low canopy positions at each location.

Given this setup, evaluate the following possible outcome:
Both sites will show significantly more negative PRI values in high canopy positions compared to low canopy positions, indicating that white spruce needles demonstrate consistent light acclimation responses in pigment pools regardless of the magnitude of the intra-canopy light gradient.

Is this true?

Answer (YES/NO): NO